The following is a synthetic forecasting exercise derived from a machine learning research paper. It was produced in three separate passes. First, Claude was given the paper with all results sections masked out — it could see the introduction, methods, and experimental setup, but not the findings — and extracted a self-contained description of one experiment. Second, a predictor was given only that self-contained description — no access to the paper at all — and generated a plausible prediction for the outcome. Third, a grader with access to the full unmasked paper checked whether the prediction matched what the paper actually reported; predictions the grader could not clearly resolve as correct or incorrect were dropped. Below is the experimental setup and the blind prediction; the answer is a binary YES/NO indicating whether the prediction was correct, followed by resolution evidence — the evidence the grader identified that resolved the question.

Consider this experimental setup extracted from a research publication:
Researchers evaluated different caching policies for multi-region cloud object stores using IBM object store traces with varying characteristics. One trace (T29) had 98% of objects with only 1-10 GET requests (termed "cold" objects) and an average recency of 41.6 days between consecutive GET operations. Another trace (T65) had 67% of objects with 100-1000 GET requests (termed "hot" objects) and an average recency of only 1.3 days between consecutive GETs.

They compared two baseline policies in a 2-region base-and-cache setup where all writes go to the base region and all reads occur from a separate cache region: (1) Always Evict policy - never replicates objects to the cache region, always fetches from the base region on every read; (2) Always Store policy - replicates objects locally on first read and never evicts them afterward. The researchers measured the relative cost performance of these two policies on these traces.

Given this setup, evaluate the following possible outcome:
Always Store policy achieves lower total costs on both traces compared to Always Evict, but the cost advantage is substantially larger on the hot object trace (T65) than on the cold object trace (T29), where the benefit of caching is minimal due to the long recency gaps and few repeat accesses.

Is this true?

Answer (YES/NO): NO